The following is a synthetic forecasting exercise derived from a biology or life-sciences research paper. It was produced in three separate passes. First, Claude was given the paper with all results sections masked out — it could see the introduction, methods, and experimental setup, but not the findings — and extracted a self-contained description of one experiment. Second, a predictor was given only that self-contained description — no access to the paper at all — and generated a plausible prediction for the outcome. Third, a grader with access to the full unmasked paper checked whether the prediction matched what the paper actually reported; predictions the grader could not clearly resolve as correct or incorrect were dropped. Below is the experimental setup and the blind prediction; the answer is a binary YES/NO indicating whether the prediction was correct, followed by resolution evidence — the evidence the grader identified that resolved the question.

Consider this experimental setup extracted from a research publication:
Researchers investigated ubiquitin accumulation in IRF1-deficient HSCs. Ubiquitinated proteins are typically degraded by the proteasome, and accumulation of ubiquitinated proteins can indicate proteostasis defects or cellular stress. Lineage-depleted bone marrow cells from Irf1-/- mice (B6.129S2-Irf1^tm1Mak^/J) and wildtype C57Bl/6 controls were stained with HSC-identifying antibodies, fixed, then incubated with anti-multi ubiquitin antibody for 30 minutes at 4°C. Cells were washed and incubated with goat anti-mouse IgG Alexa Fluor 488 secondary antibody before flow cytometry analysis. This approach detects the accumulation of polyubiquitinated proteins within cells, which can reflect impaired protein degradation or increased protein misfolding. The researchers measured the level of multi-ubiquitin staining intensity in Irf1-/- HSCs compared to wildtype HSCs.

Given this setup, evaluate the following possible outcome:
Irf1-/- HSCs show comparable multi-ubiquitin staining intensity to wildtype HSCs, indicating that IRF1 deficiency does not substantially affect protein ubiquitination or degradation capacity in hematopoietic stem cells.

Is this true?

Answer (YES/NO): NO